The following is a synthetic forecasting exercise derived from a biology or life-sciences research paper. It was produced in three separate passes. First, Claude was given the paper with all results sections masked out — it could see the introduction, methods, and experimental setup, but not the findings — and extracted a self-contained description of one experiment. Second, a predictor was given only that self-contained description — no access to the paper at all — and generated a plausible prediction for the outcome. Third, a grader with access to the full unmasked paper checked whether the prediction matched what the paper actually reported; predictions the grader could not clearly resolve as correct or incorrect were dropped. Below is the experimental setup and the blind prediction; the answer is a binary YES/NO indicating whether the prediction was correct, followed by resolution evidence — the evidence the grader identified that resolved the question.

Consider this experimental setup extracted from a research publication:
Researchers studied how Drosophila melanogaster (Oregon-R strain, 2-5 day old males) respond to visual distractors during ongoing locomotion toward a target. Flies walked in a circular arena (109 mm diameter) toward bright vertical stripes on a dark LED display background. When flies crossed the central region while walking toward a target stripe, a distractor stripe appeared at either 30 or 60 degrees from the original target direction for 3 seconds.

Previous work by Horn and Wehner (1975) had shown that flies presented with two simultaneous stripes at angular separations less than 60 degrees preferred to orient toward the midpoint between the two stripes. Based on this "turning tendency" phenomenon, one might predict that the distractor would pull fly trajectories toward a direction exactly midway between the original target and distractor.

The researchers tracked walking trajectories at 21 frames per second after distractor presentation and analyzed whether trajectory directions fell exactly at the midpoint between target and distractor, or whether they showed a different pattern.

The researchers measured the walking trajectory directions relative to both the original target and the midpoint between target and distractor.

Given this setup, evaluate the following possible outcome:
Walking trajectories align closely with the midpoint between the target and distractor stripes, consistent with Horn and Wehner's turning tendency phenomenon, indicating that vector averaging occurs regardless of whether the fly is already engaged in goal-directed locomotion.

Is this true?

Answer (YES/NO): NO